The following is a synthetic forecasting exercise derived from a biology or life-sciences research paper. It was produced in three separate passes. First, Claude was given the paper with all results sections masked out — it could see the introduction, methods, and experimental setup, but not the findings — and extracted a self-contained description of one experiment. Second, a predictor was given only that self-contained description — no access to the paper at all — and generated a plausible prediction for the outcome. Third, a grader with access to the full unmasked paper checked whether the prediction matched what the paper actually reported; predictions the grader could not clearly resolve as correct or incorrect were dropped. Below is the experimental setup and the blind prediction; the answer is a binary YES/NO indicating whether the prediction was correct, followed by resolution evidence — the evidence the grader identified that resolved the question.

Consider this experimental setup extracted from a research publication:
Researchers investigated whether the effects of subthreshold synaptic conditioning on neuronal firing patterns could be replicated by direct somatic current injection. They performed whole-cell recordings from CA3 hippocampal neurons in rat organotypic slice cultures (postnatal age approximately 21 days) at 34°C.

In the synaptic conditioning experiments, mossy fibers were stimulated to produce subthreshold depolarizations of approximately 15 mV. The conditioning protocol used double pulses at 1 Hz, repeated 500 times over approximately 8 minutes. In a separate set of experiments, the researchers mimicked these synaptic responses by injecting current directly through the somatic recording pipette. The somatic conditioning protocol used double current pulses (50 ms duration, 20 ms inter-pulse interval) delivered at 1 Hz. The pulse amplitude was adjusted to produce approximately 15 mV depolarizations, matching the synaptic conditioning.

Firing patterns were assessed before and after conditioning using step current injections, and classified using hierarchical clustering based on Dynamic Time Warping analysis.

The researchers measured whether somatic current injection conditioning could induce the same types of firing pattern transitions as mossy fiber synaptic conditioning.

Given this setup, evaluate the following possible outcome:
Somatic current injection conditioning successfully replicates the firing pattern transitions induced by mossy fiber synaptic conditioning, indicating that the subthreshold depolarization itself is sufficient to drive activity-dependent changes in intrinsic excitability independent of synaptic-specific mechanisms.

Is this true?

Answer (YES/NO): YES